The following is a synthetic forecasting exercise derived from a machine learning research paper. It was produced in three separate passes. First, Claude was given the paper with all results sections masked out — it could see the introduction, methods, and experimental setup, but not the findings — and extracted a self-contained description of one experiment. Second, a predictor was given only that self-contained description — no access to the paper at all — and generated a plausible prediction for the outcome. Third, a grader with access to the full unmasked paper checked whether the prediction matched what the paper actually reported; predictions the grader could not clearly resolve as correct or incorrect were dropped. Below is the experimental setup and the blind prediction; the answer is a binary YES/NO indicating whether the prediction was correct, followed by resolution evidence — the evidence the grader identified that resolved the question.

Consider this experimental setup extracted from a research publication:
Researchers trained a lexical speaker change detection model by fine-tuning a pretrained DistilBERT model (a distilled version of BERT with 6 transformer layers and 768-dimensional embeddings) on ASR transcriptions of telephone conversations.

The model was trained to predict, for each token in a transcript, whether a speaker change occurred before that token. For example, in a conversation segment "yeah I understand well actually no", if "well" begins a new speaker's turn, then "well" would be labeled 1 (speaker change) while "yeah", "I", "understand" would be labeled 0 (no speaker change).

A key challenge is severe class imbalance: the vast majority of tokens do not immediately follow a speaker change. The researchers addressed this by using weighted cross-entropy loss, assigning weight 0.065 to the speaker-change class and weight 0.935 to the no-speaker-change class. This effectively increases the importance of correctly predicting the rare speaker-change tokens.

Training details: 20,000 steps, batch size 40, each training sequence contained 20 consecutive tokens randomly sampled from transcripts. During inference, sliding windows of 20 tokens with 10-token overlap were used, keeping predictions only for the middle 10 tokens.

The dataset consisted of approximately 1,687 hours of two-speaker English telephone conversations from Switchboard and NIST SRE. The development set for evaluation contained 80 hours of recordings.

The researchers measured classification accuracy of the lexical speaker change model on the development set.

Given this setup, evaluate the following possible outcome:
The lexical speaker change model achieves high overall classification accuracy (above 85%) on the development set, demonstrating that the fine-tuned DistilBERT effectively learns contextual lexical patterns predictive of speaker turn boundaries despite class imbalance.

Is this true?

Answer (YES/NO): NO